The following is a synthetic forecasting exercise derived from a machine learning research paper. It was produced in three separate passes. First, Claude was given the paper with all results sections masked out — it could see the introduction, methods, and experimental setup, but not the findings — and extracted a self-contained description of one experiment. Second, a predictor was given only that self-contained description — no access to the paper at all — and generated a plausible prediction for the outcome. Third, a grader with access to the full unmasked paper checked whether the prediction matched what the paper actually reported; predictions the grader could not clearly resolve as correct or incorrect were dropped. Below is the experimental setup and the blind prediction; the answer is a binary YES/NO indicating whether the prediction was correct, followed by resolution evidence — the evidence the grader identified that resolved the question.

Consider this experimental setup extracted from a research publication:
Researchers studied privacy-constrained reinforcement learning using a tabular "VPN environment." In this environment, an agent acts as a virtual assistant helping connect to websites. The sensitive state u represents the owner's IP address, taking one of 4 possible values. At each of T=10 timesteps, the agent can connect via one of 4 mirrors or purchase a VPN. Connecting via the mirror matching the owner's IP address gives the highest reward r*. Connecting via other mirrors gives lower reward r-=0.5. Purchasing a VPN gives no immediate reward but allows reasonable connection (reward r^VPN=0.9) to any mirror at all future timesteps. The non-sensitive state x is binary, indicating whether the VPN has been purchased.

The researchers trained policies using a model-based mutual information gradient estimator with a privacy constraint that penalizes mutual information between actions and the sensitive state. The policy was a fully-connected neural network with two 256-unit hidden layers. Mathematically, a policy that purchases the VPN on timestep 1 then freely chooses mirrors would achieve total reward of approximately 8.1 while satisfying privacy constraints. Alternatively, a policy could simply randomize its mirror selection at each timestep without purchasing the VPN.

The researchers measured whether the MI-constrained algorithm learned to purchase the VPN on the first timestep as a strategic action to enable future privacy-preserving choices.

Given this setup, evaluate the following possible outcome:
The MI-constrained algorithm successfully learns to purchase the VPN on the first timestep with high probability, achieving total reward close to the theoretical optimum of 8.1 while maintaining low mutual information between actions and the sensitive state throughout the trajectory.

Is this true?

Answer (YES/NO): YES